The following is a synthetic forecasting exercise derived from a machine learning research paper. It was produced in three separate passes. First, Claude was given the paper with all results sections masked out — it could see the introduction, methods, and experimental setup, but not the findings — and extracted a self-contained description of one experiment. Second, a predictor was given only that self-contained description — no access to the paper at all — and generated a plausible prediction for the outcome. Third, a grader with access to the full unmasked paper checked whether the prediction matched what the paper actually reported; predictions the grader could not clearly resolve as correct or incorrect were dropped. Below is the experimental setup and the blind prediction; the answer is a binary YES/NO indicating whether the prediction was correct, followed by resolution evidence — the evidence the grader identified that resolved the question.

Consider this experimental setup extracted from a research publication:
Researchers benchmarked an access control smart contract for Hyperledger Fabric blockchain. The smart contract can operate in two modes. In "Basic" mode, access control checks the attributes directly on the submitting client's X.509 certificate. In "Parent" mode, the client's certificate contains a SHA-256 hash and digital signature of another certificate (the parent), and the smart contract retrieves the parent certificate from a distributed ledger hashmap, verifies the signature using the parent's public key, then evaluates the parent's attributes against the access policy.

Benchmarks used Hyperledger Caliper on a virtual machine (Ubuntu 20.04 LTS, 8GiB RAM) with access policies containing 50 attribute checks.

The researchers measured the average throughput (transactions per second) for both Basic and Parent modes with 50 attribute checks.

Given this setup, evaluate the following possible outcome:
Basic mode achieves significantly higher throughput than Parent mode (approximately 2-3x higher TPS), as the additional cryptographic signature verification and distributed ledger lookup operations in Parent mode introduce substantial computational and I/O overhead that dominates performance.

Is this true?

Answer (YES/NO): NO